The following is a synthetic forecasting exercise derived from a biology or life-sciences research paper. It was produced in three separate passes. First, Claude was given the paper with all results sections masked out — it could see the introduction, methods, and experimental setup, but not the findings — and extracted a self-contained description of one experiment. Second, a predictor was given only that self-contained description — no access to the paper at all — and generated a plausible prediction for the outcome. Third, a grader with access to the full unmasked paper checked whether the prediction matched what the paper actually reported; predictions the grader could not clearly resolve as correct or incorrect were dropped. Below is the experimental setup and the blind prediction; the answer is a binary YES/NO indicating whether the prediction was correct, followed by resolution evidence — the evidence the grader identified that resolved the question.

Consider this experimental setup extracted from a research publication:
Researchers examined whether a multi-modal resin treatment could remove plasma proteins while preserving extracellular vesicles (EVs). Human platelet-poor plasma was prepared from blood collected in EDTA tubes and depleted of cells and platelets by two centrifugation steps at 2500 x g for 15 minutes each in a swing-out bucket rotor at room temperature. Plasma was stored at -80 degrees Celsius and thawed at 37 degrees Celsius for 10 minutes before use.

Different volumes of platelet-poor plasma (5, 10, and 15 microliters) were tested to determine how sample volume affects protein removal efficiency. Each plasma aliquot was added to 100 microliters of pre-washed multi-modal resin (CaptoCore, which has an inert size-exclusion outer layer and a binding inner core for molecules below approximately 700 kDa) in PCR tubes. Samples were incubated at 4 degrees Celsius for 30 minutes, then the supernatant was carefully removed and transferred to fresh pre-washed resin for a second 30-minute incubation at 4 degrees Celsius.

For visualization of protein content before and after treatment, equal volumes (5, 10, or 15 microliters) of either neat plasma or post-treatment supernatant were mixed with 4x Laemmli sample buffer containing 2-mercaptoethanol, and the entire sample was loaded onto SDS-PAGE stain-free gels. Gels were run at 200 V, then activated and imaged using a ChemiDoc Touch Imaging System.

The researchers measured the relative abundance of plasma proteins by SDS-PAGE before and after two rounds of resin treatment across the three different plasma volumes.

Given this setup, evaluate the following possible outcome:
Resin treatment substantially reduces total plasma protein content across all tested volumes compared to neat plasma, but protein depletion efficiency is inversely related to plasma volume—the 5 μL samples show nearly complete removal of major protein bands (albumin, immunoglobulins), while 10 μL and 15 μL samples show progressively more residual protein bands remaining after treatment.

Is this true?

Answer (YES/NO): YES